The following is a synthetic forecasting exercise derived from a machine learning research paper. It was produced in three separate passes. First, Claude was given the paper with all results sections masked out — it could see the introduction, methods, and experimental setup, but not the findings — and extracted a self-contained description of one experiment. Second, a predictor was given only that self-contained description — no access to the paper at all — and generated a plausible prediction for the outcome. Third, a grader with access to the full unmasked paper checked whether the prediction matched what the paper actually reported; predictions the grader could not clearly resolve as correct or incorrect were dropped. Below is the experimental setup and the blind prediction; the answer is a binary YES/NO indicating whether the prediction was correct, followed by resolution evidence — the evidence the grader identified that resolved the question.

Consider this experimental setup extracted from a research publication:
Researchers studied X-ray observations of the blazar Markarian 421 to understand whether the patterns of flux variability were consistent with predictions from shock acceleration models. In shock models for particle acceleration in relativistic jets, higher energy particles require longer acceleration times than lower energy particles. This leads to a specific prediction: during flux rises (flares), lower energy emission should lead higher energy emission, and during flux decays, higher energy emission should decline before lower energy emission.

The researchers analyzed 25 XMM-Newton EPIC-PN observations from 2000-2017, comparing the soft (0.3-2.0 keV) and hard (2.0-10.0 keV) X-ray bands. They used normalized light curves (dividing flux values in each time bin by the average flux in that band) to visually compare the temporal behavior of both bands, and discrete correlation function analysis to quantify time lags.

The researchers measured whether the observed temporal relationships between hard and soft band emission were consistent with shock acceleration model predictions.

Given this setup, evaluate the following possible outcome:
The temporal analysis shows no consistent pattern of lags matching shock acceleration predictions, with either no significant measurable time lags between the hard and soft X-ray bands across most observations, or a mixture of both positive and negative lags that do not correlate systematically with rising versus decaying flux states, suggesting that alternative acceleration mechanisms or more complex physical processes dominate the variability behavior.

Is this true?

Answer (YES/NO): YES